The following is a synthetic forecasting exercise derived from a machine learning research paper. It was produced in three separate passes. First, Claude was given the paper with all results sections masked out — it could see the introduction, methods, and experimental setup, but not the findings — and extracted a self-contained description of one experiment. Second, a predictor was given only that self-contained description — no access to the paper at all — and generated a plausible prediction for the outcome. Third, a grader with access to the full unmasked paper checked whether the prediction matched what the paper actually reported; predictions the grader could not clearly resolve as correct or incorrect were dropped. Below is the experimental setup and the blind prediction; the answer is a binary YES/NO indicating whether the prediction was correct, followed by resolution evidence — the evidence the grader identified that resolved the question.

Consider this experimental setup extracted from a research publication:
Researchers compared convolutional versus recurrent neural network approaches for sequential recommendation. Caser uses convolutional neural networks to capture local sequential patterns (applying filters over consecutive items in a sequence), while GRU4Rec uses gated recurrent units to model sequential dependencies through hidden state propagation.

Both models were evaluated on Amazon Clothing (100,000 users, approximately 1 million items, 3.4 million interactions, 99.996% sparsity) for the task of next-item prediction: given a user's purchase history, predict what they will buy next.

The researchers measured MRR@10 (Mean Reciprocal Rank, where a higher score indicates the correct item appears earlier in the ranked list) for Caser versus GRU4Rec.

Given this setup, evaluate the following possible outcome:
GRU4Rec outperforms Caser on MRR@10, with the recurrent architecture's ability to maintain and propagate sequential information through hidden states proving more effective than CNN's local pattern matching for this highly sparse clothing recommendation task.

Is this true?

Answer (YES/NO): YES